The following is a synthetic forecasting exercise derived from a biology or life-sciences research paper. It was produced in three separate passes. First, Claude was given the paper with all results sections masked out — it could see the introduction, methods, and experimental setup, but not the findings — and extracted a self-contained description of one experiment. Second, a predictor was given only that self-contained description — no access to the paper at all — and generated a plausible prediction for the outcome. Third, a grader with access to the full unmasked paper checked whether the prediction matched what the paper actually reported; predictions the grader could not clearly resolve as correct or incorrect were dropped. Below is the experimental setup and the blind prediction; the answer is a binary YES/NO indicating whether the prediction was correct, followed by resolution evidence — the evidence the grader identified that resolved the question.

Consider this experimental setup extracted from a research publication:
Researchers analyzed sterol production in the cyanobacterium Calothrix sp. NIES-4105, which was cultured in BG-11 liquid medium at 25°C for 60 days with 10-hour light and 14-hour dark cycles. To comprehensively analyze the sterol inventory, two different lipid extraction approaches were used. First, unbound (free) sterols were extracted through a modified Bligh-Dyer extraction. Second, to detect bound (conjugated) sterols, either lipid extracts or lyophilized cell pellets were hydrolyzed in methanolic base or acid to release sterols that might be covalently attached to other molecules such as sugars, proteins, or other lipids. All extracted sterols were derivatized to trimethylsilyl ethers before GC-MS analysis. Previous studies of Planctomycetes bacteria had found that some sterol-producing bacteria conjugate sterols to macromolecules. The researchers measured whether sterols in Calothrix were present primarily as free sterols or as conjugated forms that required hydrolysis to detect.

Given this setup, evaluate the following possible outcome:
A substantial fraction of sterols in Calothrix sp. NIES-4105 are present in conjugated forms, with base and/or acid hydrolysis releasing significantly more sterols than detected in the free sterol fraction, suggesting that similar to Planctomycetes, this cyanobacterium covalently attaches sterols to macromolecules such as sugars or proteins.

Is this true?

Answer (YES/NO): YES